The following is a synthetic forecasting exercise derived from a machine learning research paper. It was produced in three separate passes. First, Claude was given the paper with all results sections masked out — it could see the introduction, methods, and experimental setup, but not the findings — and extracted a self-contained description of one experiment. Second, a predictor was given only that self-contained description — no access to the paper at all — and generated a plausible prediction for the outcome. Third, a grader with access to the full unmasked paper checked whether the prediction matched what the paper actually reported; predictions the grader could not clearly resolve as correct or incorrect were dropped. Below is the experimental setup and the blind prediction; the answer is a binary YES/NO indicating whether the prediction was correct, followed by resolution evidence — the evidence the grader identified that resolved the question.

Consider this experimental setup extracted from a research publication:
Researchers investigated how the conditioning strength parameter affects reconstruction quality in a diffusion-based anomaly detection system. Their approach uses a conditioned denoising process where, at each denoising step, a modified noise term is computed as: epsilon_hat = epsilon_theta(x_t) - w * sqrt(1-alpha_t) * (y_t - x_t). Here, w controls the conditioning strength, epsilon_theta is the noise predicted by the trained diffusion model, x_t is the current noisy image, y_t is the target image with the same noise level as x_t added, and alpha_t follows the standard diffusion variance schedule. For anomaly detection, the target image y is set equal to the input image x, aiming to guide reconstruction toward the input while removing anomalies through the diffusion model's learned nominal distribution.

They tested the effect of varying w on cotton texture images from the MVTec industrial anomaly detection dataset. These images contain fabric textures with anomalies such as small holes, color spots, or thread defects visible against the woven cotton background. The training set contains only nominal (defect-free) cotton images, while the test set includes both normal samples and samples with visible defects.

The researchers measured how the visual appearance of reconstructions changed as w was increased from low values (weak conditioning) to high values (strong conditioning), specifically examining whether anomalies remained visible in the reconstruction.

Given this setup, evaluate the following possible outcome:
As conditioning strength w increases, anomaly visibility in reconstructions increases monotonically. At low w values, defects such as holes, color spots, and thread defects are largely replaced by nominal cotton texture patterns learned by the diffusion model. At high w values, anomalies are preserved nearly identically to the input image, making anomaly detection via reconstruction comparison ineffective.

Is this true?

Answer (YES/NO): NO